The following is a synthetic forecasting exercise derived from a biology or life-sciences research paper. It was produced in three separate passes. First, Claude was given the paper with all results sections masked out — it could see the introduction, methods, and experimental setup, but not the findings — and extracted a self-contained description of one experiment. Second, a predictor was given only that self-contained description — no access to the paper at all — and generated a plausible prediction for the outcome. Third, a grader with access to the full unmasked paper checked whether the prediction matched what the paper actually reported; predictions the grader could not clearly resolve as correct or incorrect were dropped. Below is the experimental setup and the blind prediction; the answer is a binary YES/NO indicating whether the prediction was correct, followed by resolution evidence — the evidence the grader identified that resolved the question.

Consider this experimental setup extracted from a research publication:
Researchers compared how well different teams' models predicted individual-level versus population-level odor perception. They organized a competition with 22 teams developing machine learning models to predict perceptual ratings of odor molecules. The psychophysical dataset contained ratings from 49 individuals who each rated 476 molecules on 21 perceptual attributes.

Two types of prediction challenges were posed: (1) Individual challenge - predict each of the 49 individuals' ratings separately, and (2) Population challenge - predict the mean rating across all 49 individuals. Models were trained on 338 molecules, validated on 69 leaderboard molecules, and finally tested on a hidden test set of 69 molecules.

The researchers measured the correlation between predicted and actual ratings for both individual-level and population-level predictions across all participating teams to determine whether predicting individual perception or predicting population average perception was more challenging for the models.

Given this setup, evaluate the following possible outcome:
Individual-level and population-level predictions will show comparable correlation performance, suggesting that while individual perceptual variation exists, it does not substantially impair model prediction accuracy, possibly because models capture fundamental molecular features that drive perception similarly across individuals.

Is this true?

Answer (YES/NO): NO